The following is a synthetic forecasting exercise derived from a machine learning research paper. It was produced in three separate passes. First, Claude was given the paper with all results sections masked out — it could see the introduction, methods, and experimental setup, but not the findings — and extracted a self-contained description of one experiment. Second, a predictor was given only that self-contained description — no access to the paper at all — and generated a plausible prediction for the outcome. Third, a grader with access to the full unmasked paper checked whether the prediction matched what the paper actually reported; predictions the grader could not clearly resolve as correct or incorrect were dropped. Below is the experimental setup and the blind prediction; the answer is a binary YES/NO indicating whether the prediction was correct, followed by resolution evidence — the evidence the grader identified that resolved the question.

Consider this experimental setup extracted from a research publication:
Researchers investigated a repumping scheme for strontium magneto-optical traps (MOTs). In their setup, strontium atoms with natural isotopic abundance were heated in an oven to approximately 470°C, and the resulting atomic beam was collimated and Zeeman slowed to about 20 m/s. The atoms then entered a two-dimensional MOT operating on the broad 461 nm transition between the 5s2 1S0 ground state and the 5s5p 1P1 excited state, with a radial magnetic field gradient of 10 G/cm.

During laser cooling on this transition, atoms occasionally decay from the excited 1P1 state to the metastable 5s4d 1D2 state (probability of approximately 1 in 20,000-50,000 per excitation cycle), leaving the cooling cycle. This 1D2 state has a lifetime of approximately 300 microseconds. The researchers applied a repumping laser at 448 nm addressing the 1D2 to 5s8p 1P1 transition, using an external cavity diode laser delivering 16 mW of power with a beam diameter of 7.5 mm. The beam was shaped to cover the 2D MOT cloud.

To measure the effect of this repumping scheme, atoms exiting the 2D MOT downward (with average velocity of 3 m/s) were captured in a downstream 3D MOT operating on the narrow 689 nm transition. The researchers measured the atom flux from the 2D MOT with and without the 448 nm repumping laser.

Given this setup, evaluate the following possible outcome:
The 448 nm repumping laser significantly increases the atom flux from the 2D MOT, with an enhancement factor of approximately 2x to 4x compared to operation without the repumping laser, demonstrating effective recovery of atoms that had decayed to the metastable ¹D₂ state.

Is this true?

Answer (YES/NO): NO